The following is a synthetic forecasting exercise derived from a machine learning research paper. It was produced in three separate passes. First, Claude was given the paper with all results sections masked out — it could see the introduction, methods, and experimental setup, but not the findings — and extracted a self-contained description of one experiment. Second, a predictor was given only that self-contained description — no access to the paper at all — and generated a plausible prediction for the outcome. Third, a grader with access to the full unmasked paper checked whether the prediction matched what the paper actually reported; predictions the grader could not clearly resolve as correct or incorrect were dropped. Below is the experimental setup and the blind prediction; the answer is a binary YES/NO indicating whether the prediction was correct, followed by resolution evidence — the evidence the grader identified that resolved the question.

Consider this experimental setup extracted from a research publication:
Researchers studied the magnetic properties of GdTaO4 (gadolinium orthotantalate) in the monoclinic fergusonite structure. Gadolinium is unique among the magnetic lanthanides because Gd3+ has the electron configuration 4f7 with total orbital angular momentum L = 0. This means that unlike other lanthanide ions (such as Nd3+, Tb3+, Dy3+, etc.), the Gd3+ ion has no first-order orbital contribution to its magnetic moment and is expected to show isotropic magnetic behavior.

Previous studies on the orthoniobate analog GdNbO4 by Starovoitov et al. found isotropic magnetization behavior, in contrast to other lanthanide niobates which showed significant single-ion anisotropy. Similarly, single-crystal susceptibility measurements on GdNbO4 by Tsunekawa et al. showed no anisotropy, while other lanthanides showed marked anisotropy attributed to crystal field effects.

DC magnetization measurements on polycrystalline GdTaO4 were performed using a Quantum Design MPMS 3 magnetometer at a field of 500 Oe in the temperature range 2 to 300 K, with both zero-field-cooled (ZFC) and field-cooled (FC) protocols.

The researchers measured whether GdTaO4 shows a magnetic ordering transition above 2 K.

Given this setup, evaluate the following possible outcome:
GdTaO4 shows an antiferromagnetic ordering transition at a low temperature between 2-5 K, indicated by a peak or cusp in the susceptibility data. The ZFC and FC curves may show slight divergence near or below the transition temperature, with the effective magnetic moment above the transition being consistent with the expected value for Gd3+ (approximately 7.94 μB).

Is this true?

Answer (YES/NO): NO